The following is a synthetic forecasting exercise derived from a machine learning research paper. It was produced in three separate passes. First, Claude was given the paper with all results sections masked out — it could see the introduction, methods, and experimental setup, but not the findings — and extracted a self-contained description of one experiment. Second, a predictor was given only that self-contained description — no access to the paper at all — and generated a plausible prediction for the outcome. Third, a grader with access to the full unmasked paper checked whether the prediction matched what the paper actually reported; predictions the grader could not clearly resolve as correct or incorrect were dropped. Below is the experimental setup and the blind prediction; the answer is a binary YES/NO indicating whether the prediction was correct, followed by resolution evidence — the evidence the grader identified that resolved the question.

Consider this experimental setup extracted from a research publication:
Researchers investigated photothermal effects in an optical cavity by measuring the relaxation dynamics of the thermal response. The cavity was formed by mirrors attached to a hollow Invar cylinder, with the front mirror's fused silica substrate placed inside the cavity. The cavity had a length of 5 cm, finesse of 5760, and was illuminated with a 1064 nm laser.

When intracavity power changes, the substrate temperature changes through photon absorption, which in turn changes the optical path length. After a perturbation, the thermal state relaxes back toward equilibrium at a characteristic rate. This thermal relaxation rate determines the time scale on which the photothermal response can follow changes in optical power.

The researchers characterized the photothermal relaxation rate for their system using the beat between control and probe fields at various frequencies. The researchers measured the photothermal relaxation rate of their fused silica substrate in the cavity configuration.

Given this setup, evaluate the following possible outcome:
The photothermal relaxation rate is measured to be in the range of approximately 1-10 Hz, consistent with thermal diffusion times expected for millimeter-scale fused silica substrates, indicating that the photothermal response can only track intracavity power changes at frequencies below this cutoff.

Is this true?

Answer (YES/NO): NO